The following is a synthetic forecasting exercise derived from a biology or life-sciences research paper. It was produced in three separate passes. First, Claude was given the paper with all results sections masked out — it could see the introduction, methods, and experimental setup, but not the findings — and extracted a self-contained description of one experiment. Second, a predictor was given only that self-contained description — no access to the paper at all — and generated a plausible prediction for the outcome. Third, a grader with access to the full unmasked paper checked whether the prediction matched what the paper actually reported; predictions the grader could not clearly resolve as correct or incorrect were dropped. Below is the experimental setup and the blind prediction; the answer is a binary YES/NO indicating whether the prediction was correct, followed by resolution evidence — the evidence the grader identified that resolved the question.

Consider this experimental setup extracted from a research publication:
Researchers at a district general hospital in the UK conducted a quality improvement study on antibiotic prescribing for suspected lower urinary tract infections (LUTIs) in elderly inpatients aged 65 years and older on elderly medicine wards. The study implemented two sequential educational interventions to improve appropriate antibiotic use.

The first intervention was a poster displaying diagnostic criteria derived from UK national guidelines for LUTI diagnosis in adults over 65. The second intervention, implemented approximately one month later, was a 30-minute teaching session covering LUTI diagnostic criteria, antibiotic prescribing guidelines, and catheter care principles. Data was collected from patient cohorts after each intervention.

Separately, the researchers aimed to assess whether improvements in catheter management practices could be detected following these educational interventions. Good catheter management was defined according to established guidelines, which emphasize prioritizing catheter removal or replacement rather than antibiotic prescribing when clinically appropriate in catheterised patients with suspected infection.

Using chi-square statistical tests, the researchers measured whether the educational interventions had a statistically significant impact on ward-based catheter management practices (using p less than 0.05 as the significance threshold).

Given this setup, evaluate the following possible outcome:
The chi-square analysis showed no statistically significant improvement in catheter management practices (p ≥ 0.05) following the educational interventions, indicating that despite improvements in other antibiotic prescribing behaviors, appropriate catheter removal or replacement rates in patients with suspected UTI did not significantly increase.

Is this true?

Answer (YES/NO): YES